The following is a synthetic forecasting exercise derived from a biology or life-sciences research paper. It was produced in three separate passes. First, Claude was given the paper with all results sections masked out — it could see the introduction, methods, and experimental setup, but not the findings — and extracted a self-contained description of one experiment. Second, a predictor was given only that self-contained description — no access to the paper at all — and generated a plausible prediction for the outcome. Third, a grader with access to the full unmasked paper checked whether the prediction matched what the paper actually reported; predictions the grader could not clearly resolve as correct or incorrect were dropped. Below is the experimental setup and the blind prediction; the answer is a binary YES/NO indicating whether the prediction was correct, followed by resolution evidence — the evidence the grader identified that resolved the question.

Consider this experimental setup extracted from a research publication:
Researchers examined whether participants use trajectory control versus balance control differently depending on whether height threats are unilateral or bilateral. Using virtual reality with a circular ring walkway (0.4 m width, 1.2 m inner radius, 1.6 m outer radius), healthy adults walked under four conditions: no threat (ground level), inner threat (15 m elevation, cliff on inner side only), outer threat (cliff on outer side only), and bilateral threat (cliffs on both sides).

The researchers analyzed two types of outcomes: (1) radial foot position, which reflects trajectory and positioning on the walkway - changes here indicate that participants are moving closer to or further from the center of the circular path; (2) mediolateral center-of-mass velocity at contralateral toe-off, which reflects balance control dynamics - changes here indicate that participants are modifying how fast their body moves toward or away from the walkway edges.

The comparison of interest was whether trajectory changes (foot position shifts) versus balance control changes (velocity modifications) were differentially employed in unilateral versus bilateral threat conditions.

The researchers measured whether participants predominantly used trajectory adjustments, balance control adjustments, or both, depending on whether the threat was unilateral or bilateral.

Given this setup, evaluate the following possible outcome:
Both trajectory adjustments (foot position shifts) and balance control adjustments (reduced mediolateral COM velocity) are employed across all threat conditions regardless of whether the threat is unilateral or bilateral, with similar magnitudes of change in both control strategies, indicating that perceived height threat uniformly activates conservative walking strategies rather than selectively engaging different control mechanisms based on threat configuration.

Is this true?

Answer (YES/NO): NO